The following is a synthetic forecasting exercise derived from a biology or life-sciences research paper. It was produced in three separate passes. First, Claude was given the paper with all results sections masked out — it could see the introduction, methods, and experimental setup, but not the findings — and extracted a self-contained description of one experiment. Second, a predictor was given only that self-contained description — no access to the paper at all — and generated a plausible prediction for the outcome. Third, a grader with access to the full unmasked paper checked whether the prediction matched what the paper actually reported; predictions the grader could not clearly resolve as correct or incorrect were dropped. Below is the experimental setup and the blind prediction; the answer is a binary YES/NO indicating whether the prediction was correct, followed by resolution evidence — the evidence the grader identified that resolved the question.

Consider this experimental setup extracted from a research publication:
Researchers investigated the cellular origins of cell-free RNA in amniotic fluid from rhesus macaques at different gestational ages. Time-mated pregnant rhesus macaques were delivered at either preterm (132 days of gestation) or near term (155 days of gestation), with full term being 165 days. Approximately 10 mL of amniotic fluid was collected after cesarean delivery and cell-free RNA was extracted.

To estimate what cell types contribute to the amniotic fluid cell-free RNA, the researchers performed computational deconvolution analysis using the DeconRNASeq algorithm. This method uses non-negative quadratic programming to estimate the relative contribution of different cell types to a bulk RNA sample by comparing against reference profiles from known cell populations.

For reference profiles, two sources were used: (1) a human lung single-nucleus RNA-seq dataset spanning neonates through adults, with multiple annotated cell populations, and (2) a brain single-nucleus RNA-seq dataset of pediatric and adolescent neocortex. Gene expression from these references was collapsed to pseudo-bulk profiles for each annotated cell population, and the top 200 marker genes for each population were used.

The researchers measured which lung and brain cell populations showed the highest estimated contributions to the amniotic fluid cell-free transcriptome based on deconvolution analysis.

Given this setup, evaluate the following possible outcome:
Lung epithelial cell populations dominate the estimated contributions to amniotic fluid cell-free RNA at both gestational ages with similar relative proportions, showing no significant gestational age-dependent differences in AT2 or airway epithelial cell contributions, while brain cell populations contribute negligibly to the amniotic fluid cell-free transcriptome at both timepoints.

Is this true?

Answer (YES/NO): NO